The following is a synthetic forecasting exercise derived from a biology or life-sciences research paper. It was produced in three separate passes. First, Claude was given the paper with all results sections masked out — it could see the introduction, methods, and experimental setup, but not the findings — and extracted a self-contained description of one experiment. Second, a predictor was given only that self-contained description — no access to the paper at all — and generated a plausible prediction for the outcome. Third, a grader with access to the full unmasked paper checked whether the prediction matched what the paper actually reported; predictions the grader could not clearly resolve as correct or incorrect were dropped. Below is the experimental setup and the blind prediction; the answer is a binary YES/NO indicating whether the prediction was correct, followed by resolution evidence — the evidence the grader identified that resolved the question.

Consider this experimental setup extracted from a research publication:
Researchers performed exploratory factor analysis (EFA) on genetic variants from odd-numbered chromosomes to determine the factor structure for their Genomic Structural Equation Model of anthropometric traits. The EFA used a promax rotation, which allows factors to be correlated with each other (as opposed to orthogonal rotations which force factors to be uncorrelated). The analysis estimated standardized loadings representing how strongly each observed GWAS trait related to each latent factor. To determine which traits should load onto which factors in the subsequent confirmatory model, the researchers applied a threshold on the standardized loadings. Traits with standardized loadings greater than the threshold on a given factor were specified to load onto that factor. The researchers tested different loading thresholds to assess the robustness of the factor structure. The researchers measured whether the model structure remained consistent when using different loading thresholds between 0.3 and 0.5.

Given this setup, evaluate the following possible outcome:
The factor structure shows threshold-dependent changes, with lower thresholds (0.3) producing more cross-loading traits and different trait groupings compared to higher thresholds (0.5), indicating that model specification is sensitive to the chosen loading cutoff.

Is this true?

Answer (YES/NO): NO